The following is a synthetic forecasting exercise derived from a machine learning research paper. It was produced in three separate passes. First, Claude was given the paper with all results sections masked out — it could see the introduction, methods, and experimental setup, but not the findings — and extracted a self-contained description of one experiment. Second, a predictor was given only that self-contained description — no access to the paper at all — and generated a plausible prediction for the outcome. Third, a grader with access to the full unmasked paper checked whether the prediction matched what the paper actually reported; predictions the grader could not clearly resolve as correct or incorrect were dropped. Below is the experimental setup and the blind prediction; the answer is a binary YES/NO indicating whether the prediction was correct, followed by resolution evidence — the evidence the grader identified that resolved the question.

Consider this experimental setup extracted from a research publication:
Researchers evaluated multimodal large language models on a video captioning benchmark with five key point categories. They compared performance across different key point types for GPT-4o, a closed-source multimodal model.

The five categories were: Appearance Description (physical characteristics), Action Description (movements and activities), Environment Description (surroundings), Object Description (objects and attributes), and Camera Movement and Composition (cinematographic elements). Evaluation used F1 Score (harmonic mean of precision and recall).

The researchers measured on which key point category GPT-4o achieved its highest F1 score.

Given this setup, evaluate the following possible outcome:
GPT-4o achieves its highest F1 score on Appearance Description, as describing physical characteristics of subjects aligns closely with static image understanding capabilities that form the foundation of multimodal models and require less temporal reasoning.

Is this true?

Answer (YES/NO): NO